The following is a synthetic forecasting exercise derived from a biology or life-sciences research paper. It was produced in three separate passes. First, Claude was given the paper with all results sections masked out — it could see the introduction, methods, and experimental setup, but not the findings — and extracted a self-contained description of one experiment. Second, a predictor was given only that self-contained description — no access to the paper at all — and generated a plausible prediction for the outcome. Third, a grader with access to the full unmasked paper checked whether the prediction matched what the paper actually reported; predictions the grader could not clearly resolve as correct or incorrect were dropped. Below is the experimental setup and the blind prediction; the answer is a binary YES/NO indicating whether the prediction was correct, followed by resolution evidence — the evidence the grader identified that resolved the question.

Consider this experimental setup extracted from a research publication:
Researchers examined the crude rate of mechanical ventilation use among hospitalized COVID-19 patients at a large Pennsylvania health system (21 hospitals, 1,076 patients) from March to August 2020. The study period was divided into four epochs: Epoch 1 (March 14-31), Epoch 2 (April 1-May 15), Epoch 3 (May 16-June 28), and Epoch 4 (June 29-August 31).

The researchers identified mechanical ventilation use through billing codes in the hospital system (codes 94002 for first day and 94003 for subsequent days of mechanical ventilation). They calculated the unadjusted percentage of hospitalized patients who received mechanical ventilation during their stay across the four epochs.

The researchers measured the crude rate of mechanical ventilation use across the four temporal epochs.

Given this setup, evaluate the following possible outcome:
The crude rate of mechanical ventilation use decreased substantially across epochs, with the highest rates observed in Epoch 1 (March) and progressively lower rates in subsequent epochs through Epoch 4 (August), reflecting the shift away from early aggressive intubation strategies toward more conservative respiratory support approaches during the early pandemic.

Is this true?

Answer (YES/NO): NO